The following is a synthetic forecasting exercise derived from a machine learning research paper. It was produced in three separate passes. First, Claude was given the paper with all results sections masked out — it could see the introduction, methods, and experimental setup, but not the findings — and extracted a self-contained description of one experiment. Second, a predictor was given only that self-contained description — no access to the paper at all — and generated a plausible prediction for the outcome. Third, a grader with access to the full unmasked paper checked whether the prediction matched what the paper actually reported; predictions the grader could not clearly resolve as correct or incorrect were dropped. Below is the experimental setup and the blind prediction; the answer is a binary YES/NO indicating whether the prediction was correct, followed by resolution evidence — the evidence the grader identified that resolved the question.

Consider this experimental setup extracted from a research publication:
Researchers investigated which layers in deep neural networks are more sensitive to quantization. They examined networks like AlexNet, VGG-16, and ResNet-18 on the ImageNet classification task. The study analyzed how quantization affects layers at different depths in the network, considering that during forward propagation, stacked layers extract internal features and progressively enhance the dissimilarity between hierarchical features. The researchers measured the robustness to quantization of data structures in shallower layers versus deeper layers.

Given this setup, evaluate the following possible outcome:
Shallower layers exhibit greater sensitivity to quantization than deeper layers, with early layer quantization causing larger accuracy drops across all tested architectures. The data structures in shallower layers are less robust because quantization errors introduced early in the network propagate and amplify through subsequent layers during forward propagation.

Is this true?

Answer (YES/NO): YES